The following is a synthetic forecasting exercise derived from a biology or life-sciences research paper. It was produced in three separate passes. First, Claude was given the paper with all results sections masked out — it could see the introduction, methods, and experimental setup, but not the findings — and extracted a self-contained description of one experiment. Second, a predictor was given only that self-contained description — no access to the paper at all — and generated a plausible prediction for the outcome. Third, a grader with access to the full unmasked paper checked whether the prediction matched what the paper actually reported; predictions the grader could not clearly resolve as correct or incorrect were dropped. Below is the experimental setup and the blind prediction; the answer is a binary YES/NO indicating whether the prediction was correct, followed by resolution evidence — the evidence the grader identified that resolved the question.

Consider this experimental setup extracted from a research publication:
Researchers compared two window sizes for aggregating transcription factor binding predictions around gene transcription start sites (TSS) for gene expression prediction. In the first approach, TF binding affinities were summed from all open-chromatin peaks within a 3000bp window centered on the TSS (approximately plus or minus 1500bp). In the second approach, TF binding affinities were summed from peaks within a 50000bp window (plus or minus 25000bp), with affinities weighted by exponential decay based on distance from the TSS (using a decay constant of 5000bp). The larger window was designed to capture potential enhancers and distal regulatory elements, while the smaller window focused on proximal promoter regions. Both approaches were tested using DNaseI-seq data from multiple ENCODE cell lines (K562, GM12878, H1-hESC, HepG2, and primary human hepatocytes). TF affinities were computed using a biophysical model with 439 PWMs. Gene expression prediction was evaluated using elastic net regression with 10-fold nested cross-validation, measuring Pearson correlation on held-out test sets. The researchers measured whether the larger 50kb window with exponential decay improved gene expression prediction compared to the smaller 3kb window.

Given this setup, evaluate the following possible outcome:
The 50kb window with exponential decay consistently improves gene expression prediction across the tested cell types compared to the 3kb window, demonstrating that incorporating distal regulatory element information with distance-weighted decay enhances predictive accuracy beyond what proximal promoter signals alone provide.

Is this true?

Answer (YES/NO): YES